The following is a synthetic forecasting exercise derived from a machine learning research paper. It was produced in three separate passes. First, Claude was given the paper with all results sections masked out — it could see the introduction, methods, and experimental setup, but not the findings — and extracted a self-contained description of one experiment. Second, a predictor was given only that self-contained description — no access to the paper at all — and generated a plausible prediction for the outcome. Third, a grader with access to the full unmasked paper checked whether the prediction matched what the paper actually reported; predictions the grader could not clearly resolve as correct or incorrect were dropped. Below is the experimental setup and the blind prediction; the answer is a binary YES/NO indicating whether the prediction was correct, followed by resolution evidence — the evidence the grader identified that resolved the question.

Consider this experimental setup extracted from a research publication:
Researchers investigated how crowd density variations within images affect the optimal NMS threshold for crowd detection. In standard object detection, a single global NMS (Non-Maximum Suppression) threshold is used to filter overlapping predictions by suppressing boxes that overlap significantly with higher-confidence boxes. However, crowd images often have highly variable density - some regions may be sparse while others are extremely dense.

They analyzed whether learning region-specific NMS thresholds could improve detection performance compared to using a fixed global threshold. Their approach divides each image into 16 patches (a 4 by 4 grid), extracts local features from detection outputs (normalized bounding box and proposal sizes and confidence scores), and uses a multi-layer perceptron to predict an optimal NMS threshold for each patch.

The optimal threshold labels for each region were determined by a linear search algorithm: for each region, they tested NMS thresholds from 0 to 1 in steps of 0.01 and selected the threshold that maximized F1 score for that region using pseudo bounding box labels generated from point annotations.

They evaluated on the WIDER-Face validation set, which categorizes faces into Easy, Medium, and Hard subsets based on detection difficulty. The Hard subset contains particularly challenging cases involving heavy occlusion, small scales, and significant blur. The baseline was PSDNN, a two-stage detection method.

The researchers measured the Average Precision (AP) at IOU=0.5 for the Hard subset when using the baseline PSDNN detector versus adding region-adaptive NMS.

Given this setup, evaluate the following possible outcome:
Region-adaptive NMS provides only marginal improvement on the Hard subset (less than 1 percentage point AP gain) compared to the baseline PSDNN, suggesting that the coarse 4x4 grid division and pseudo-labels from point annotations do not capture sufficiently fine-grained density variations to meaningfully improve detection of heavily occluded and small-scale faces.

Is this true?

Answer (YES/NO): NO